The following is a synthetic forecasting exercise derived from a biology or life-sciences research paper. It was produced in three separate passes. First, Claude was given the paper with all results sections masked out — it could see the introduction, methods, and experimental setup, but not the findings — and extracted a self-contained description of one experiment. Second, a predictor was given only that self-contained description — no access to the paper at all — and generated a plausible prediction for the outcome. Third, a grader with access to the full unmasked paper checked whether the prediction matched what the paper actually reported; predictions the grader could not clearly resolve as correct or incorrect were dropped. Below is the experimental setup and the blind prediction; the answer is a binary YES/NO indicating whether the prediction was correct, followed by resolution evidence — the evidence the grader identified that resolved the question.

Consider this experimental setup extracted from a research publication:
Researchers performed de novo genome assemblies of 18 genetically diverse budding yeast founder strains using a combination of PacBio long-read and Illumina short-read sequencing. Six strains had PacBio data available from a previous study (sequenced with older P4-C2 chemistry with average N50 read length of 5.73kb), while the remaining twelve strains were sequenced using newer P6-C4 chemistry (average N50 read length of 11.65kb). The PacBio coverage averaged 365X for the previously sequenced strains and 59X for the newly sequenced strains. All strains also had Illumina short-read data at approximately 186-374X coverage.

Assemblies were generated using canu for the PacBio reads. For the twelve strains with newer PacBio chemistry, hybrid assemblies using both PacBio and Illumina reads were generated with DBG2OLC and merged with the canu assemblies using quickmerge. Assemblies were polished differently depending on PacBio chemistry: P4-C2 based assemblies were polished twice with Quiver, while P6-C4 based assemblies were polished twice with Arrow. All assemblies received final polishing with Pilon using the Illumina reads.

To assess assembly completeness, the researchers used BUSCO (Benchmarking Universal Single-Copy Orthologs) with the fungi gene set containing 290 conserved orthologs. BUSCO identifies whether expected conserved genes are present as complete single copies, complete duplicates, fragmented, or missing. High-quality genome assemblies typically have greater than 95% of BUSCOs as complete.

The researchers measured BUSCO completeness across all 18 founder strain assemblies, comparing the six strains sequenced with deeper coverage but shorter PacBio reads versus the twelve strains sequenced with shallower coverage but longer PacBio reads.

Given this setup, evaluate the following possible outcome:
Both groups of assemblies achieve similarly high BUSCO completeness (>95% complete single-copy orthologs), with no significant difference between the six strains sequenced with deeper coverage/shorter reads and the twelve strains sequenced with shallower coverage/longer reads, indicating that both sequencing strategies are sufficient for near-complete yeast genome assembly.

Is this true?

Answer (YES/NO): YES